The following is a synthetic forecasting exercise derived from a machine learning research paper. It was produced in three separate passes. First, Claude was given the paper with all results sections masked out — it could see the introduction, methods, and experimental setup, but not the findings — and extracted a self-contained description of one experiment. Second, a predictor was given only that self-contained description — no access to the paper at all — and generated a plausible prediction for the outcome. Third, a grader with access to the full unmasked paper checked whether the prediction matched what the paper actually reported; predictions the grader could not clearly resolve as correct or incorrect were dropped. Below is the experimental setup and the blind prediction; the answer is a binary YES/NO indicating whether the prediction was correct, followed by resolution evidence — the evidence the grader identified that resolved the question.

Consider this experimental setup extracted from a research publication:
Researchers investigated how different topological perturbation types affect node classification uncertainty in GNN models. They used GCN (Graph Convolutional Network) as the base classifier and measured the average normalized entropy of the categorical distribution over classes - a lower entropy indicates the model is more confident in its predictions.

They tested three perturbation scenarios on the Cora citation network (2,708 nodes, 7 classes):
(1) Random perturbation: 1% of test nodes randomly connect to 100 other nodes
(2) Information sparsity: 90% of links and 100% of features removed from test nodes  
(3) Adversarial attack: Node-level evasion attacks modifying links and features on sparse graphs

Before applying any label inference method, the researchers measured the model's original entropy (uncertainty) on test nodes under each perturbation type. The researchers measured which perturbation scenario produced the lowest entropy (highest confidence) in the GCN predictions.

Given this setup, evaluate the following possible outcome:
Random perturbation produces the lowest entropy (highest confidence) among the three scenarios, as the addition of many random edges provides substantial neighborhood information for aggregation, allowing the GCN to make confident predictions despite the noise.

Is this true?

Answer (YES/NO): NO